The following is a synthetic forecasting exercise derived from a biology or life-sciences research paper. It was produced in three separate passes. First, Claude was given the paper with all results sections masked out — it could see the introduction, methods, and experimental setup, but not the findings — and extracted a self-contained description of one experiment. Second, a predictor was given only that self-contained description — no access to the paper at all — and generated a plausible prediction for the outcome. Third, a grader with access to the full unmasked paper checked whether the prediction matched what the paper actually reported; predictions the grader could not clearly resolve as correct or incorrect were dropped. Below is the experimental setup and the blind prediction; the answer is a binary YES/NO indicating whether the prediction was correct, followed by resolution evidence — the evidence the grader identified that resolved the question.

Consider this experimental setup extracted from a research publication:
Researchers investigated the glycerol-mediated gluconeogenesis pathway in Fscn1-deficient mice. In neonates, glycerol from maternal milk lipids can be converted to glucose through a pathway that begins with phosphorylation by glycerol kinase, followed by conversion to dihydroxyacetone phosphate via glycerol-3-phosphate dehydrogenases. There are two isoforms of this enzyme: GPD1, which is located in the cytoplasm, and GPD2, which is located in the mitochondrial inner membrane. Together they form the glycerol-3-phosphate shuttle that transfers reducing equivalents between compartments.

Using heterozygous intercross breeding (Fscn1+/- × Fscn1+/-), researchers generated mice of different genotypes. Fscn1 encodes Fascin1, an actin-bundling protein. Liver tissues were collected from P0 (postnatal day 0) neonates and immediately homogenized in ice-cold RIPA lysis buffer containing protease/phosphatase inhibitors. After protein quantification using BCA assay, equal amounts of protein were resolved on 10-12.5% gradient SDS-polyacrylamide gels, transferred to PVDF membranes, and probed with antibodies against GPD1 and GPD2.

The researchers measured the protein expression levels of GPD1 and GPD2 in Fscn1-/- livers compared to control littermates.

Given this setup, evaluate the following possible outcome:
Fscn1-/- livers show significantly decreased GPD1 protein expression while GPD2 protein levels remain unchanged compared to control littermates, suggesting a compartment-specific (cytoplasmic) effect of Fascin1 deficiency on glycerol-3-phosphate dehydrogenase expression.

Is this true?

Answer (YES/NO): NO